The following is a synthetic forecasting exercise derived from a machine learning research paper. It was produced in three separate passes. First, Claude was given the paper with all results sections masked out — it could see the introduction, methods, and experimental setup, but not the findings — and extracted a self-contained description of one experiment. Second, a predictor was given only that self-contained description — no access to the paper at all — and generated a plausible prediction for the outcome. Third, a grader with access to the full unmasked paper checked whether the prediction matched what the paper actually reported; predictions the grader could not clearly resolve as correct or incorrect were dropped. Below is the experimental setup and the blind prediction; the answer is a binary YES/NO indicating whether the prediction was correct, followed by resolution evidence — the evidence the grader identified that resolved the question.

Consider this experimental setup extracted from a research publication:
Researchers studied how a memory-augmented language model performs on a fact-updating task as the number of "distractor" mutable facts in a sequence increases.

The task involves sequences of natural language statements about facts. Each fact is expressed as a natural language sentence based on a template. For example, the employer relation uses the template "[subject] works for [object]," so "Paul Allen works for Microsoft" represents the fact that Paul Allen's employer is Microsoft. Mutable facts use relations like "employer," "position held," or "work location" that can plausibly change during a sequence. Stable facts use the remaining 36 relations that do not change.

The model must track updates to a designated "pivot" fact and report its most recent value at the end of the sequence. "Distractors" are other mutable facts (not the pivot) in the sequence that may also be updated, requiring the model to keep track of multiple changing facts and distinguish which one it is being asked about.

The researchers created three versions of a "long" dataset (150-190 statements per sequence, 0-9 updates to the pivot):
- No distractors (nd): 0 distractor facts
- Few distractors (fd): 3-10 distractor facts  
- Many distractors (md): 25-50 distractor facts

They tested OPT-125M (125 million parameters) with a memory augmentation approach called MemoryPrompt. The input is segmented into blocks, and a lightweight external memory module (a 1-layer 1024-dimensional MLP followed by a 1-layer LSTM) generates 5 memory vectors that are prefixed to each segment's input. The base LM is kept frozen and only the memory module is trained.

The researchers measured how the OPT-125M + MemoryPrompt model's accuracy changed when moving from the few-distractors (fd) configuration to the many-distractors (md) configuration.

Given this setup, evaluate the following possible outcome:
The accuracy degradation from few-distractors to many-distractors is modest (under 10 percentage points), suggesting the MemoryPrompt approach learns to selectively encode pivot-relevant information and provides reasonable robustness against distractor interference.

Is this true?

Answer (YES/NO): NO